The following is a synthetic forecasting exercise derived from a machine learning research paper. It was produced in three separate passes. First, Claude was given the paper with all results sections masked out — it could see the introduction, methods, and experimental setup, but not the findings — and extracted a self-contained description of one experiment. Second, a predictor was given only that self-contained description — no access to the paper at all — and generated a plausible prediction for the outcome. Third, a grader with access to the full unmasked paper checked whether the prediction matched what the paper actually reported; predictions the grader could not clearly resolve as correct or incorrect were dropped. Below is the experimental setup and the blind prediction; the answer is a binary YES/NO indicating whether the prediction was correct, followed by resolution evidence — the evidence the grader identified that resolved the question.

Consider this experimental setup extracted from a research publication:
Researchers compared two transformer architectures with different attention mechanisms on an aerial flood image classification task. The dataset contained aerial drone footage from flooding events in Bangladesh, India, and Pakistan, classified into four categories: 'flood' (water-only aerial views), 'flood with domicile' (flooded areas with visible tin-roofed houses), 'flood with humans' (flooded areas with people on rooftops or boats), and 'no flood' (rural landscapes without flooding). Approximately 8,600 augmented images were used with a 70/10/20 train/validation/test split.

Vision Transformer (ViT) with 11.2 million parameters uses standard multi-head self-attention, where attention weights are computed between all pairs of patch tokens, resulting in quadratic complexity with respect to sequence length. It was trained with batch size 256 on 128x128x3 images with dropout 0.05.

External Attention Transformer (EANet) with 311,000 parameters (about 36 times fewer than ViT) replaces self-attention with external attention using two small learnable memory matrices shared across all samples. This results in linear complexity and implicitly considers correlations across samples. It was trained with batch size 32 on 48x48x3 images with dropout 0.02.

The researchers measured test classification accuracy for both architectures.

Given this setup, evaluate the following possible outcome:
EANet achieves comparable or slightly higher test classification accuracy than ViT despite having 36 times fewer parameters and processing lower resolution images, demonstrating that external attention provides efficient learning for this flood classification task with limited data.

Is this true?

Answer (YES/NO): NO